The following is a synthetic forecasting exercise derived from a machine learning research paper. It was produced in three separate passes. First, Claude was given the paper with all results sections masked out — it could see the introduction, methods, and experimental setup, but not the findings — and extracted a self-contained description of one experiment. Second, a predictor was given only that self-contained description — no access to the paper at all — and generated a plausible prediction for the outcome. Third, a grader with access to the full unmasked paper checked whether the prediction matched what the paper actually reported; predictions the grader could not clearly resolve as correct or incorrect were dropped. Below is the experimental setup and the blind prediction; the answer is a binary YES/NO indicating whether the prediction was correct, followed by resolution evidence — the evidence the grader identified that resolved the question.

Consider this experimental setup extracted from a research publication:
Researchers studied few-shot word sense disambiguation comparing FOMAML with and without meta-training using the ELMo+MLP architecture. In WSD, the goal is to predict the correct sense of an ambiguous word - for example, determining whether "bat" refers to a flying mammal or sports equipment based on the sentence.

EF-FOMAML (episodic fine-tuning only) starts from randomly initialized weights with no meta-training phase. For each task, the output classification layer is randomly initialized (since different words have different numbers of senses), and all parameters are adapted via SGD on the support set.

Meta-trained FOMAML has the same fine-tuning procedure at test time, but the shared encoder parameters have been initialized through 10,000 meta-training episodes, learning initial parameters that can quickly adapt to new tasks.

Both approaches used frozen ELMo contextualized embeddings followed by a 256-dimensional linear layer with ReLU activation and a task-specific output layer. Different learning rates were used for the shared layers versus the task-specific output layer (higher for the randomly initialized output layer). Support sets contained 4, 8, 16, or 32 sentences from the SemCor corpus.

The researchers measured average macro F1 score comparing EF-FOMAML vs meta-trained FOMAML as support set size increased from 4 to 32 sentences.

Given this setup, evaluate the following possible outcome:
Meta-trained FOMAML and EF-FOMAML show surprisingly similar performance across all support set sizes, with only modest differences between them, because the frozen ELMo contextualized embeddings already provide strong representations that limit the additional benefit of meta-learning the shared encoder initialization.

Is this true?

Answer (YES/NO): NO